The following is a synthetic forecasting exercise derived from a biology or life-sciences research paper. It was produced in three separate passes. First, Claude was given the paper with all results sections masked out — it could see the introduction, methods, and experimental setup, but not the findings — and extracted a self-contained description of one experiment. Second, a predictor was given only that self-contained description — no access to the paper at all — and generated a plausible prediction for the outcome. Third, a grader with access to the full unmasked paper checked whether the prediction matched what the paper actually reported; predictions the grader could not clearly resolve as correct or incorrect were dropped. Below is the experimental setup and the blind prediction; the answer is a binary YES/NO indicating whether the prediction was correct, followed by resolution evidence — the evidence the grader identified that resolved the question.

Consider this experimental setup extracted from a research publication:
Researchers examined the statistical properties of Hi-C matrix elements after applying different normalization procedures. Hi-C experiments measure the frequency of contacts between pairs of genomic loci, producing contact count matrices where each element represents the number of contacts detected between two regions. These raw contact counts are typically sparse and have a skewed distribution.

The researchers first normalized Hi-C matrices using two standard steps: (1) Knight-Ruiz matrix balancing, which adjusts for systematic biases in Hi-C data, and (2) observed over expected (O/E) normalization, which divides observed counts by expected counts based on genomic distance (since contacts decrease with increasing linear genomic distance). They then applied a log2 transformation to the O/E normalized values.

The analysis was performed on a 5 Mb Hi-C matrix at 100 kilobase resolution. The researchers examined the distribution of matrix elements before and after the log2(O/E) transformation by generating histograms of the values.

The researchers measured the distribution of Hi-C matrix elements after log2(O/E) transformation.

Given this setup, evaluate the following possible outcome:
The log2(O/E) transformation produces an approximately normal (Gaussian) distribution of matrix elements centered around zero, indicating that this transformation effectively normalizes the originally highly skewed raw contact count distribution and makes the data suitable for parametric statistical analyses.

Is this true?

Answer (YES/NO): YES